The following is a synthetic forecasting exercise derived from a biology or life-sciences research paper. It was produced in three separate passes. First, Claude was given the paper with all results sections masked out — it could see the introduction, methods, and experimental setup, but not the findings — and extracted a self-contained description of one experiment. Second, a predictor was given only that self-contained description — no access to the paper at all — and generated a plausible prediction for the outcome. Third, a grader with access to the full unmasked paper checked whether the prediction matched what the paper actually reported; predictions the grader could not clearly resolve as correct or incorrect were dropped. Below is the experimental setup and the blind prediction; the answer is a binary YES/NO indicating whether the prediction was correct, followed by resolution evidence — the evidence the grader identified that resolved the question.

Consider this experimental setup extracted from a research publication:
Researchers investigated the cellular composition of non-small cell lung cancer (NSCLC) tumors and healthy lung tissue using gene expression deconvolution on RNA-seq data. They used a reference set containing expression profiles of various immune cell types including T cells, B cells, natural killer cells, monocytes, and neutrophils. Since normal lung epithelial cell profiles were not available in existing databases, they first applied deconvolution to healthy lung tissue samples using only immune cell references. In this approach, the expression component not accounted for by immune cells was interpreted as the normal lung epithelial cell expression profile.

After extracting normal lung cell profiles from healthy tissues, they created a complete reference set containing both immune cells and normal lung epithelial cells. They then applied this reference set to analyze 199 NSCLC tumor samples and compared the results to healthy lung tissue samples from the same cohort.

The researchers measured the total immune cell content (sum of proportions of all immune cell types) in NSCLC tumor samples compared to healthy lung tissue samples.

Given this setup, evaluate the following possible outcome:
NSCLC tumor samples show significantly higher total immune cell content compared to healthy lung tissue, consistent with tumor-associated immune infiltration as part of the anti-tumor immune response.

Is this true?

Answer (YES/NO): YES